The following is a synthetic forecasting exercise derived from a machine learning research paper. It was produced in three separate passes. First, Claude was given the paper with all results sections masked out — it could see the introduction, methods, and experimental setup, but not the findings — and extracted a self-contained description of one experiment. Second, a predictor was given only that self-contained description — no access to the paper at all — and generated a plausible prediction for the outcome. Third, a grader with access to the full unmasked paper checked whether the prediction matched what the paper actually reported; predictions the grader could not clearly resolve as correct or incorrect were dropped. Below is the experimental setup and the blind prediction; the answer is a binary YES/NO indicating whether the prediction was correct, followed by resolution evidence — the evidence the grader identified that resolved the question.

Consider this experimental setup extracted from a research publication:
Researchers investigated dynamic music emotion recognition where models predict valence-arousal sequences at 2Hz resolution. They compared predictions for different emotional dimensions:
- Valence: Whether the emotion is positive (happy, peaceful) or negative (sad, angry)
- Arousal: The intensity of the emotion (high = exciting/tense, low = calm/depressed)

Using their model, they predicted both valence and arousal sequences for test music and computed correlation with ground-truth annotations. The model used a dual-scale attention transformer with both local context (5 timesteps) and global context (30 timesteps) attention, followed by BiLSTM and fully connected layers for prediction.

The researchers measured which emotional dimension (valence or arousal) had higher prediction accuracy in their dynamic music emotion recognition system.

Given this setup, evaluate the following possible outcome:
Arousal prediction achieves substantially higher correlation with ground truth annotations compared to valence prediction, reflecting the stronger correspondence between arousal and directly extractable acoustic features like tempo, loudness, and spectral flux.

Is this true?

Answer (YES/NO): YES